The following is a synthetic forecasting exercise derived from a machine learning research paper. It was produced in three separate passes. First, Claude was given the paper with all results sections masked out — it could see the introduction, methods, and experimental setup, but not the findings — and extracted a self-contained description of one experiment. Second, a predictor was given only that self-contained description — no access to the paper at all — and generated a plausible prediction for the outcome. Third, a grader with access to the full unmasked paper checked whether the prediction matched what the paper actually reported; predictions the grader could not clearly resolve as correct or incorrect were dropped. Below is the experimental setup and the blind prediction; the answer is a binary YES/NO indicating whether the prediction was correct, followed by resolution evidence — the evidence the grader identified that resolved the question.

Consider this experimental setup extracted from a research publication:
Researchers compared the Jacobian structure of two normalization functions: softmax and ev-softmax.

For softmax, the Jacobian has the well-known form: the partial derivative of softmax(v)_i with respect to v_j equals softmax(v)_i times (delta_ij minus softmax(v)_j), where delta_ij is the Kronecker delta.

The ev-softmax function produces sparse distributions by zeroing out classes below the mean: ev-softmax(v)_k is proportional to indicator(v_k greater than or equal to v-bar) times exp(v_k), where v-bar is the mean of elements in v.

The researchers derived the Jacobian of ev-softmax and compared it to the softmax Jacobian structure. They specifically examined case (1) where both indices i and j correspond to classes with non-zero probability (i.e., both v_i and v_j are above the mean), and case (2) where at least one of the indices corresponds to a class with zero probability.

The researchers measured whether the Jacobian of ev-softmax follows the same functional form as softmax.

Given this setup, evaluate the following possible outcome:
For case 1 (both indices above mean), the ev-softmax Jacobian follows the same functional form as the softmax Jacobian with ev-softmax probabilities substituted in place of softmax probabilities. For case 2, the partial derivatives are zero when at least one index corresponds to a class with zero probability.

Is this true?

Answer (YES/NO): YES